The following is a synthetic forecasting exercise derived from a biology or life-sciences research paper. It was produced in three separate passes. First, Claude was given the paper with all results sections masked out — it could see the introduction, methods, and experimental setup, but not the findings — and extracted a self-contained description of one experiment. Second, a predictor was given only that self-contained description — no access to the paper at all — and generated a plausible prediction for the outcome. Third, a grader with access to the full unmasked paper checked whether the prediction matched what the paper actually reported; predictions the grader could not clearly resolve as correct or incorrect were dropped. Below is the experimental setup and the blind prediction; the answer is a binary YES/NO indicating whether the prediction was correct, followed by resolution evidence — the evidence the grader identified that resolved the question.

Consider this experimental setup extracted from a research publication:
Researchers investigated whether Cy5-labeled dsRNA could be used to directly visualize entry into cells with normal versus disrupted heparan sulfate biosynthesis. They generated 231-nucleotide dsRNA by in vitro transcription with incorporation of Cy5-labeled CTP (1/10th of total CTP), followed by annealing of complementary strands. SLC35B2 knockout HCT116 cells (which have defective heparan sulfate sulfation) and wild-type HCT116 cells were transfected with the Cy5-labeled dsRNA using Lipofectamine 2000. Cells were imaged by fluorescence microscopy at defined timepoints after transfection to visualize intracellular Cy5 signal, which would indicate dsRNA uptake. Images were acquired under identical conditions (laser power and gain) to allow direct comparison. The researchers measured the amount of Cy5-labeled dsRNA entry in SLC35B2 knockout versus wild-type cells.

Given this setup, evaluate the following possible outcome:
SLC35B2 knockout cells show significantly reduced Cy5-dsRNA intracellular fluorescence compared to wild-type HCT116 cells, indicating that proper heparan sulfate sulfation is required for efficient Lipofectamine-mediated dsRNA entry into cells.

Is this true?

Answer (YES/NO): YES